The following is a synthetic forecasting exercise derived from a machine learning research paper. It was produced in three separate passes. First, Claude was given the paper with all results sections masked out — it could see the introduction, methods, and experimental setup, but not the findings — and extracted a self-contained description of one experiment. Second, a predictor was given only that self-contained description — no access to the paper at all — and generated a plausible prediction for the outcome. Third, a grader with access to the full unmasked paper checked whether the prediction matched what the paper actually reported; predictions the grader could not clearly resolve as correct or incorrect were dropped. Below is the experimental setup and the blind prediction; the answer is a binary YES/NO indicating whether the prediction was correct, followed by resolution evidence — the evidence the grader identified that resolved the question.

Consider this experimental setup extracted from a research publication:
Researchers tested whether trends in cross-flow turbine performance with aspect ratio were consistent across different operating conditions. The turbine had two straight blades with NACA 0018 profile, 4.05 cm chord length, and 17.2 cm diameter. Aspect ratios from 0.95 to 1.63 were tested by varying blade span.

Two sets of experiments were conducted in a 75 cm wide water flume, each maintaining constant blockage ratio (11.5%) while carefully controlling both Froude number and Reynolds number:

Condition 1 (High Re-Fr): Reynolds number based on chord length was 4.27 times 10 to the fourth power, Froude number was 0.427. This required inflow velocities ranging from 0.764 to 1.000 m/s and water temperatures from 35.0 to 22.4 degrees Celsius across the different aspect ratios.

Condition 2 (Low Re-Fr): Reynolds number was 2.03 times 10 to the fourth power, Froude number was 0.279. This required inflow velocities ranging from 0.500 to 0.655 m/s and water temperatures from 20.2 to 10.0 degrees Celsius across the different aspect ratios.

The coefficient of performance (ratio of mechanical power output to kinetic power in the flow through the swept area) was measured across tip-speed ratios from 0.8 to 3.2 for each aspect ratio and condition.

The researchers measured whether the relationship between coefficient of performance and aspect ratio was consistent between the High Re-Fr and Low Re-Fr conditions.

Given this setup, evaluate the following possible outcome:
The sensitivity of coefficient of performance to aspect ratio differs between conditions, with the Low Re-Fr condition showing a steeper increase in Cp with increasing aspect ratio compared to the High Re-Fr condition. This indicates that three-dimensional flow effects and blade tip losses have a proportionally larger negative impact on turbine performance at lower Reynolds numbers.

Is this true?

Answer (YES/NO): NO